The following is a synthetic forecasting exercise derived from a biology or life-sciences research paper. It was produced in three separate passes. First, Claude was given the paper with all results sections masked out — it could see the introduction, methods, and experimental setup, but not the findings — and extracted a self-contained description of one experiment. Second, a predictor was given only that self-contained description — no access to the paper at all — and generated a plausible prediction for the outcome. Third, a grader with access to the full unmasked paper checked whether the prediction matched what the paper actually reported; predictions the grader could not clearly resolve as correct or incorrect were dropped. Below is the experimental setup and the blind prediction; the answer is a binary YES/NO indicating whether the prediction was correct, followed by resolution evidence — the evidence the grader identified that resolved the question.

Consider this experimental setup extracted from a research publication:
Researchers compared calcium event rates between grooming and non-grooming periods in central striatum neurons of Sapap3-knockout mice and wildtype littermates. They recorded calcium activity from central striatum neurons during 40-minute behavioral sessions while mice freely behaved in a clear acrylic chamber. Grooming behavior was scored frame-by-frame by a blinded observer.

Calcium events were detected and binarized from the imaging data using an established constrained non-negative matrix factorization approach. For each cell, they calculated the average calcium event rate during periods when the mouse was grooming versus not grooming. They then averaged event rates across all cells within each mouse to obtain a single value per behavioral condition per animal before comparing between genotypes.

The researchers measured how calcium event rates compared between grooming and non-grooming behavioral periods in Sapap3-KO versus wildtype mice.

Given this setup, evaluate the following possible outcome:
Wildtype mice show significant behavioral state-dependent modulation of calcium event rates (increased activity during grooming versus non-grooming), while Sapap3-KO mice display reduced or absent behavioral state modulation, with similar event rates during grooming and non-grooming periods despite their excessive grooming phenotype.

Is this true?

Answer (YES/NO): NO